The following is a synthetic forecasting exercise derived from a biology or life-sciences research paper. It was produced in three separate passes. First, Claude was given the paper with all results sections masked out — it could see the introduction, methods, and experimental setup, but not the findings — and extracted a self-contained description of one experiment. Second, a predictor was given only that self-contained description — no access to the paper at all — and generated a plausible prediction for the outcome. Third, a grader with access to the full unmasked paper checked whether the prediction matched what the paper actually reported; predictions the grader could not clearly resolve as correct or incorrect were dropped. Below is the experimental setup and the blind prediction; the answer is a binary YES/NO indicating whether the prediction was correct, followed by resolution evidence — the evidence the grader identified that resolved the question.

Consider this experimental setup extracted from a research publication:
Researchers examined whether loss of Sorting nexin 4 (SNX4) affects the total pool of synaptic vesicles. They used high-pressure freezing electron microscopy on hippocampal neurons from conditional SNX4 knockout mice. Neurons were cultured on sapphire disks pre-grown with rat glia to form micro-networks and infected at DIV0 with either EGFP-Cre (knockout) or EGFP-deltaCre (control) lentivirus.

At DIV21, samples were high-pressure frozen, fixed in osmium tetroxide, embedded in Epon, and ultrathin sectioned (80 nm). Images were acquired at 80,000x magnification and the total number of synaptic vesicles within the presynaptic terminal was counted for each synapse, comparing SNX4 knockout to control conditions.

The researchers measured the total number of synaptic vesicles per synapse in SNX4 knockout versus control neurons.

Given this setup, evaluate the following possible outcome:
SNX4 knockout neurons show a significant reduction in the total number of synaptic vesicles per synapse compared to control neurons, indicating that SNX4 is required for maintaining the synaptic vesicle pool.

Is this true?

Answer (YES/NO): NO